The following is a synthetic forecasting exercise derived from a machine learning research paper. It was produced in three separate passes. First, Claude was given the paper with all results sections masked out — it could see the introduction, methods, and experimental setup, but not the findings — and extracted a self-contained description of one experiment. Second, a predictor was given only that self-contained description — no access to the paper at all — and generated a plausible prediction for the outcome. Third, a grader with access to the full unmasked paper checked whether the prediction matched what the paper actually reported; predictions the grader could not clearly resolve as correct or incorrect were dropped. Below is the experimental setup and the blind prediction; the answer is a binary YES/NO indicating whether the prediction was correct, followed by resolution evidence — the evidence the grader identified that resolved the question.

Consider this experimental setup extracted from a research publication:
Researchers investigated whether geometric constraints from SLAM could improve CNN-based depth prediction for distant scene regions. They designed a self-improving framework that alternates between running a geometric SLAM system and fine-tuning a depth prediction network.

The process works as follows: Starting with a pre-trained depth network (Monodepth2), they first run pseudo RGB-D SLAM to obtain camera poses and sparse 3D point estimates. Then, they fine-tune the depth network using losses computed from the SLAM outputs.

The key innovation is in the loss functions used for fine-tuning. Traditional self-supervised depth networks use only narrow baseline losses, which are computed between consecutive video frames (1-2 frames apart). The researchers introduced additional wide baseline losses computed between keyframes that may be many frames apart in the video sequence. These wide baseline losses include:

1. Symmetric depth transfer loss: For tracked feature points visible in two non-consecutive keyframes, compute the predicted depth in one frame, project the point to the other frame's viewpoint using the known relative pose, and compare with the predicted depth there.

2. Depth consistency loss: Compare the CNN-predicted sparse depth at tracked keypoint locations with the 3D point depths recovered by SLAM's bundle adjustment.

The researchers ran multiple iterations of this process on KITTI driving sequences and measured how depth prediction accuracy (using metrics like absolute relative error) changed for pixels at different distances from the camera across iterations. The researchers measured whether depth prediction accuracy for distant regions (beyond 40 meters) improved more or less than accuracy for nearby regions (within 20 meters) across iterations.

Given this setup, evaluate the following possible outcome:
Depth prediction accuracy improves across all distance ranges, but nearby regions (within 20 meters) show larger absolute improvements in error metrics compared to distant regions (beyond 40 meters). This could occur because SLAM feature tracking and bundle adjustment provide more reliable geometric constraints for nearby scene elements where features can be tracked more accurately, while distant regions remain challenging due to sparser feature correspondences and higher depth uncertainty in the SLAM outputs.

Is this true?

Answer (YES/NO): NO